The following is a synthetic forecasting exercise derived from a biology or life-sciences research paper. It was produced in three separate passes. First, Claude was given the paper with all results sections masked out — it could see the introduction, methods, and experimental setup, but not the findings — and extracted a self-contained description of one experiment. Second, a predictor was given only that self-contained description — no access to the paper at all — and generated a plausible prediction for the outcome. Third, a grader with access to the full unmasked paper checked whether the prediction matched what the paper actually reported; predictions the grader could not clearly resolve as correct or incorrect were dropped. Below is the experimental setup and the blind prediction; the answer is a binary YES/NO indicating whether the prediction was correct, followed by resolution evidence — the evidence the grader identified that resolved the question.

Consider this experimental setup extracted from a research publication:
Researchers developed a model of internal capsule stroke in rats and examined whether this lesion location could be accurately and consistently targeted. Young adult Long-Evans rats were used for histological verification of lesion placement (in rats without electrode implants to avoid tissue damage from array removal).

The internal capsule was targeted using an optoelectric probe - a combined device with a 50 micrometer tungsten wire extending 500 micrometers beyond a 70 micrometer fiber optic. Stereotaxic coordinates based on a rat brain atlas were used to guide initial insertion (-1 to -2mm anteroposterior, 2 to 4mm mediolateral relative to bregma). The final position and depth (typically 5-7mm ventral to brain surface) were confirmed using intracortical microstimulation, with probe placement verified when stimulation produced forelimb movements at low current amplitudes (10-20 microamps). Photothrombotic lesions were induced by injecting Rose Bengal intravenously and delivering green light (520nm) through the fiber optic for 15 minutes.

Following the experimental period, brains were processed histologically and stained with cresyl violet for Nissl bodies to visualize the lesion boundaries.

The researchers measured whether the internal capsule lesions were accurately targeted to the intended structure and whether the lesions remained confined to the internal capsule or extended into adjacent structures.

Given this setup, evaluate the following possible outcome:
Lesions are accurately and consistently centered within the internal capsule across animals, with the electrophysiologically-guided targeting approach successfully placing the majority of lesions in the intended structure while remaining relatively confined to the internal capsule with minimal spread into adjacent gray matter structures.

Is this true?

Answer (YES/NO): YES